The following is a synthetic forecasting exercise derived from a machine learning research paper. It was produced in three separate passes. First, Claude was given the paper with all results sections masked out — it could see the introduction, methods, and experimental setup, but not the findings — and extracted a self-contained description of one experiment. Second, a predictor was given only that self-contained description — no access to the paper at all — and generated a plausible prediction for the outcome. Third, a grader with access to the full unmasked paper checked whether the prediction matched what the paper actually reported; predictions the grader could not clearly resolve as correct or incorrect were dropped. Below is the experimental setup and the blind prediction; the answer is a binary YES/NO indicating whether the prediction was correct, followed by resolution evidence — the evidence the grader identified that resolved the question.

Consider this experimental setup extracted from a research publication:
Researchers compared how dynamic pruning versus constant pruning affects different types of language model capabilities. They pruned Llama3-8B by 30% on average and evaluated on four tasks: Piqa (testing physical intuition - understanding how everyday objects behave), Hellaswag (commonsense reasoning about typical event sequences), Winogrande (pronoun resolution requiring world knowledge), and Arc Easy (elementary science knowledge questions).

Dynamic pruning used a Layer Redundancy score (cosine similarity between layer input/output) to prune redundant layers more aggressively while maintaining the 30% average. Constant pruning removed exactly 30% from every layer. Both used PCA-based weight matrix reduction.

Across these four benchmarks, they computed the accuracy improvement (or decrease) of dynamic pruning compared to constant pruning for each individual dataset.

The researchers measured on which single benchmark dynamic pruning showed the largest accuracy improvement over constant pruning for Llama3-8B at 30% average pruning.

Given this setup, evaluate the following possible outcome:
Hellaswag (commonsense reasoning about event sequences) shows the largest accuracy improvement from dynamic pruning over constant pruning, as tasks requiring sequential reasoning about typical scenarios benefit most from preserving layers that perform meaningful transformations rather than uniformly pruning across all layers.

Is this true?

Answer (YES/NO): NO